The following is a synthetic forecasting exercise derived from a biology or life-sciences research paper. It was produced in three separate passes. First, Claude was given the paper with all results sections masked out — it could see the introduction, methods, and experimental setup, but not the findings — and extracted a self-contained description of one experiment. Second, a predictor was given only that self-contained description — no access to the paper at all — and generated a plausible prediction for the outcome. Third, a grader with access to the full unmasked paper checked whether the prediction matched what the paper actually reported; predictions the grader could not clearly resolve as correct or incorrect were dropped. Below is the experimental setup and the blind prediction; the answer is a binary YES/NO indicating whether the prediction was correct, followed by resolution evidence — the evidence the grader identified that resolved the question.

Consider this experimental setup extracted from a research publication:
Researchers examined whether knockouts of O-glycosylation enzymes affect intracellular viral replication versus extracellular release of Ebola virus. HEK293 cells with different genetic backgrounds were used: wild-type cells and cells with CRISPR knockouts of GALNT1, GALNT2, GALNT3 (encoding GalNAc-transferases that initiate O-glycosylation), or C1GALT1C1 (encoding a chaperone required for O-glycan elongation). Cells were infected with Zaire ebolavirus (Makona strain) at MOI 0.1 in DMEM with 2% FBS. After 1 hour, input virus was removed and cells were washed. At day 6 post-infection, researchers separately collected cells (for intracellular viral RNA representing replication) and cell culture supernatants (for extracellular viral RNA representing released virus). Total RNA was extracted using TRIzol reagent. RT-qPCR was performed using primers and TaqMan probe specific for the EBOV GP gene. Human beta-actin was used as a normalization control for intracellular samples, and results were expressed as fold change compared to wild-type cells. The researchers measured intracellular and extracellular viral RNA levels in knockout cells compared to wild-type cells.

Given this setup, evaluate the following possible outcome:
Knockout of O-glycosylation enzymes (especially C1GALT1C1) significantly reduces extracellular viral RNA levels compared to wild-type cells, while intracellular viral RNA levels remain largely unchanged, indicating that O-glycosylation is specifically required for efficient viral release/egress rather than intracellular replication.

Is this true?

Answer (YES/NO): NO